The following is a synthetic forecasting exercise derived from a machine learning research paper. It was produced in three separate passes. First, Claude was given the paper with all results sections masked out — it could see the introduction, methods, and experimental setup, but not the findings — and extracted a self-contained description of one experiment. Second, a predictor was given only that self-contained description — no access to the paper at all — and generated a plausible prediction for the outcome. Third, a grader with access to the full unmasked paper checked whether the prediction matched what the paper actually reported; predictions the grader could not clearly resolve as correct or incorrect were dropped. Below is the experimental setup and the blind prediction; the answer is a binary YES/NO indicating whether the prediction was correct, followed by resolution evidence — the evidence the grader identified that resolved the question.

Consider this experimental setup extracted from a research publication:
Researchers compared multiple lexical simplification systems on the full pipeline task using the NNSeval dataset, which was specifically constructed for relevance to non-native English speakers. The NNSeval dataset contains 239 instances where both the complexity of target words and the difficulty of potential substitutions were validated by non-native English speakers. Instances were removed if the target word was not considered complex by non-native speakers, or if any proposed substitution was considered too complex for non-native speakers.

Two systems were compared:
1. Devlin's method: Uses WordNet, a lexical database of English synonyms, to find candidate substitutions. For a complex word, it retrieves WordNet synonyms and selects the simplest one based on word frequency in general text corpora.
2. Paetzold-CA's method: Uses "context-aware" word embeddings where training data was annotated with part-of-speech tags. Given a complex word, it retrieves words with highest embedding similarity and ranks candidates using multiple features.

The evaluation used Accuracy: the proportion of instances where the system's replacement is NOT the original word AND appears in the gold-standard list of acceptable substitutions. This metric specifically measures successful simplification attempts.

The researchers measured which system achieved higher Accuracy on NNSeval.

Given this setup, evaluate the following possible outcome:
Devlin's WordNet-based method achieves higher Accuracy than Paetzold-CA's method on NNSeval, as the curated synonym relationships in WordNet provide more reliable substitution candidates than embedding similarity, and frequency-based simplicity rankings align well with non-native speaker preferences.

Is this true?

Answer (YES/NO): NO